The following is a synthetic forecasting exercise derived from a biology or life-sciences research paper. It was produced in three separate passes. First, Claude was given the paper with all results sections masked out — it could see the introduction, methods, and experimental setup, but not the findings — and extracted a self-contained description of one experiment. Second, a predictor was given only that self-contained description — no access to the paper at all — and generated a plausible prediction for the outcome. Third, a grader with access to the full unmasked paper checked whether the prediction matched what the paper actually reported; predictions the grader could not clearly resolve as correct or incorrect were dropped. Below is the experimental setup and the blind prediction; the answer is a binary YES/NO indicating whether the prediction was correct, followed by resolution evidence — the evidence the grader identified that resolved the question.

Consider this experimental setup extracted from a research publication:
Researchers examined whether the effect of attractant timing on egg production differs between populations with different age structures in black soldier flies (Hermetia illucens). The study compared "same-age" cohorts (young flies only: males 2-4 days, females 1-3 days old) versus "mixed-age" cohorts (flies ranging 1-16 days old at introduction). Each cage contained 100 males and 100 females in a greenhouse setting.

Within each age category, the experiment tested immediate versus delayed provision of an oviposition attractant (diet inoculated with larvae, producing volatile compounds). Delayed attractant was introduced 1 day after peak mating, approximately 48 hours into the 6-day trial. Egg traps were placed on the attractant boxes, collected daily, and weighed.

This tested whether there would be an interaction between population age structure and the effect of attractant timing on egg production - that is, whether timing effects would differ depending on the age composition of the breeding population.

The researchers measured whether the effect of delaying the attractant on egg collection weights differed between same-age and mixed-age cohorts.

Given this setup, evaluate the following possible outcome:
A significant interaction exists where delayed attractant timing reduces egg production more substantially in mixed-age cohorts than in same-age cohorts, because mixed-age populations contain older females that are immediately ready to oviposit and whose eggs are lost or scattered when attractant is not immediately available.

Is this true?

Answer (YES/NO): NO